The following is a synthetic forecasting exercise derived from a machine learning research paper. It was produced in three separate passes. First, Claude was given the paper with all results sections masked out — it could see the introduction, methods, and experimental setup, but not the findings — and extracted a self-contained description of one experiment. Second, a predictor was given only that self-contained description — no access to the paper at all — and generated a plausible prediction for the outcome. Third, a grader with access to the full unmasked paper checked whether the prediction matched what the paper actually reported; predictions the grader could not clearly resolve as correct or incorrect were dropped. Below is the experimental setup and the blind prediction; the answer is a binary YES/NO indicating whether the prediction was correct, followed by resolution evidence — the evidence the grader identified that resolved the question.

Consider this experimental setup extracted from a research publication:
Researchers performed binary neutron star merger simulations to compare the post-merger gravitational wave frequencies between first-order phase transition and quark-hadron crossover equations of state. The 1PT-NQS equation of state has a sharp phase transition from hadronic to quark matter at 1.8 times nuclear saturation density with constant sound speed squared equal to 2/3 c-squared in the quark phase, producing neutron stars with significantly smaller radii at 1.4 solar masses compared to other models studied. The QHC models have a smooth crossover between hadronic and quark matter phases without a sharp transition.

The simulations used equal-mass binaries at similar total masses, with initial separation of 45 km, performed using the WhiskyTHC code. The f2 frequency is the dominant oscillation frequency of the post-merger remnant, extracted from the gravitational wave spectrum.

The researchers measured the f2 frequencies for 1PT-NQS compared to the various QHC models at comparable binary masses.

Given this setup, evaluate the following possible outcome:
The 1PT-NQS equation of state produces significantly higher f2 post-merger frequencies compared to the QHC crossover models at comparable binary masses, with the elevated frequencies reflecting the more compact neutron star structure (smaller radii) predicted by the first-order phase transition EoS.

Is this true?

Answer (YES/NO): YES